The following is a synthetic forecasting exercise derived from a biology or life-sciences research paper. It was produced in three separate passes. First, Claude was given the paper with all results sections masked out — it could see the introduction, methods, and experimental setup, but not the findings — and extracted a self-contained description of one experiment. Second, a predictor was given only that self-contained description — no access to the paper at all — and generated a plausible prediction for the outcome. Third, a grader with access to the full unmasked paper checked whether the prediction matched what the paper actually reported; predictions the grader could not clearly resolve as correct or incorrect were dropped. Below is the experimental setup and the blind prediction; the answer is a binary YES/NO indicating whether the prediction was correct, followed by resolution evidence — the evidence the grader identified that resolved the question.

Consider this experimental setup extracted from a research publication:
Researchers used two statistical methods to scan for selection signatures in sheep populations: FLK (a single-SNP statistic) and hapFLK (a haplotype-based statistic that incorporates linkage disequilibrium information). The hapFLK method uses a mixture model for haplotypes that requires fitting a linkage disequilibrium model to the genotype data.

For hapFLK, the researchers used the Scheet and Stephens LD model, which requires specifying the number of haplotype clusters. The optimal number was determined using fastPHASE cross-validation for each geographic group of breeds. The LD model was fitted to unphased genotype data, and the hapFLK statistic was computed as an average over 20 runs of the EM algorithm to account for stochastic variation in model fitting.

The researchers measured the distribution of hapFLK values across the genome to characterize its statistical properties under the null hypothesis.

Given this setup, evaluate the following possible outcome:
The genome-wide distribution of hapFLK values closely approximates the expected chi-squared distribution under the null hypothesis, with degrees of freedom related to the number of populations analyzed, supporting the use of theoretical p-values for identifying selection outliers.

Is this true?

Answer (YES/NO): NO